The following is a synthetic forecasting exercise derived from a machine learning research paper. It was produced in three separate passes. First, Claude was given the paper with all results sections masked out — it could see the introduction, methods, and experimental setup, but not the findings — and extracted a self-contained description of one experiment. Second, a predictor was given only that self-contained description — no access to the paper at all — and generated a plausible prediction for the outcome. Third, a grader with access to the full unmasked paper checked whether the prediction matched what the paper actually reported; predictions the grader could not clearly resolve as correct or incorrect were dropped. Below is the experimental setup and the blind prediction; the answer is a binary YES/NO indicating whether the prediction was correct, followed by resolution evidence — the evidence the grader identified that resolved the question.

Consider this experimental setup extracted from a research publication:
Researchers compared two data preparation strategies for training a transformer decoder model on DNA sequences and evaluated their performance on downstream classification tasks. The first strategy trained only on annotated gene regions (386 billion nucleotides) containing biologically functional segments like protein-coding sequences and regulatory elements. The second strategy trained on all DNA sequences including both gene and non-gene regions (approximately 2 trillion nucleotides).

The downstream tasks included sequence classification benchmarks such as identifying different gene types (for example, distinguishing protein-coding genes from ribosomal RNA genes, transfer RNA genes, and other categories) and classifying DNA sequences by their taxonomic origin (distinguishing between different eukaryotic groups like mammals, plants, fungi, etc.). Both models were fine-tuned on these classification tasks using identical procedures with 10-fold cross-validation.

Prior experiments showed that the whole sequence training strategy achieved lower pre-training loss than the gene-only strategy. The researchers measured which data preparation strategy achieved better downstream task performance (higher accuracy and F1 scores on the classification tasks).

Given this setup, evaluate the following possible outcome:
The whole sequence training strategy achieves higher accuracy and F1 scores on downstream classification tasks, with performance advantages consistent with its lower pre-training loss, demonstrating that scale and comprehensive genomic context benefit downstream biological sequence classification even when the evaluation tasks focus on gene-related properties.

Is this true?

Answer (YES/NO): NO